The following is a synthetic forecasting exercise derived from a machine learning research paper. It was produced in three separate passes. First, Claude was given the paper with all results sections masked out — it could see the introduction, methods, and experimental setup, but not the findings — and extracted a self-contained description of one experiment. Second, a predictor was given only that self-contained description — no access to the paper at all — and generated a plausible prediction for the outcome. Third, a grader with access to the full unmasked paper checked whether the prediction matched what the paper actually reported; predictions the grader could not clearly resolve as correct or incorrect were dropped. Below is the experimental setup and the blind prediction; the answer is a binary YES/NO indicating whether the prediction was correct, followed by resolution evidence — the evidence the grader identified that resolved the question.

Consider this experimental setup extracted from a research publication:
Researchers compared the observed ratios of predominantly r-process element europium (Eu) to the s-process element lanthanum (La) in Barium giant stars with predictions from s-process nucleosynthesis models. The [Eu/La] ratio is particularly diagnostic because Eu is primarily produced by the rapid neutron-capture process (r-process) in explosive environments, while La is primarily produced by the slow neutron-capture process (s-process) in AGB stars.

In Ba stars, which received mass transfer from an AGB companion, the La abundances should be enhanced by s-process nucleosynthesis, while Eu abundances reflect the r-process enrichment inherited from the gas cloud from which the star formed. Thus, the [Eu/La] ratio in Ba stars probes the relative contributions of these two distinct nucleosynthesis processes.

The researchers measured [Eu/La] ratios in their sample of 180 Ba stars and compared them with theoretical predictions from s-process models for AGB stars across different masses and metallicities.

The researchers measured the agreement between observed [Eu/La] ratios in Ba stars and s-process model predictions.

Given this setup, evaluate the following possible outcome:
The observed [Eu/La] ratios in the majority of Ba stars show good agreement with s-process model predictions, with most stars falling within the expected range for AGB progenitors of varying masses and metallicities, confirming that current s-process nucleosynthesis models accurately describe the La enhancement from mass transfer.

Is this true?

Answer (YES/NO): YES